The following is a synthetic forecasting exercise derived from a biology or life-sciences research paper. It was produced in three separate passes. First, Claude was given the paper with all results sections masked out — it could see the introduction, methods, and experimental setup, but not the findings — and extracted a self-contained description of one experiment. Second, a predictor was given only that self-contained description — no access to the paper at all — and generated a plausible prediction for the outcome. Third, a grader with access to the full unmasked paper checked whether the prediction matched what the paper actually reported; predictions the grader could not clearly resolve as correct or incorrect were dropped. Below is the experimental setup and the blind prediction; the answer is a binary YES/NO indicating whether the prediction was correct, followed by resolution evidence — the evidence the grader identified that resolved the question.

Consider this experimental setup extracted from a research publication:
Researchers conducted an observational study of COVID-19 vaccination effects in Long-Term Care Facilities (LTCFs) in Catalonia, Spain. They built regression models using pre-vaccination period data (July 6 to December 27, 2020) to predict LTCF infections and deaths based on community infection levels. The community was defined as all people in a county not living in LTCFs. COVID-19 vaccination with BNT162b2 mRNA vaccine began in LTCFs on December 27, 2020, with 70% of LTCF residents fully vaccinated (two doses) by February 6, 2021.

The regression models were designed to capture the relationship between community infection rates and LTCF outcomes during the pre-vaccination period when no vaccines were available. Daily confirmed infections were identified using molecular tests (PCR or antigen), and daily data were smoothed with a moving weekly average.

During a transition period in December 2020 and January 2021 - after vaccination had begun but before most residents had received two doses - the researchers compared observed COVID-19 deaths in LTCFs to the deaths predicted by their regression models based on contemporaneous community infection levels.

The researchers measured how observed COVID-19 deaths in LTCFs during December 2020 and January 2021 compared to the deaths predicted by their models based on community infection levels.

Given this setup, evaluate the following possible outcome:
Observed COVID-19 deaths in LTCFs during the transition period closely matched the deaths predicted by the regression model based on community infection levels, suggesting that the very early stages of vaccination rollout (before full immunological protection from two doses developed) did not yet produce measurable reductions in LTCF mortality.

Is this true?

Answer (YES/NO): NO